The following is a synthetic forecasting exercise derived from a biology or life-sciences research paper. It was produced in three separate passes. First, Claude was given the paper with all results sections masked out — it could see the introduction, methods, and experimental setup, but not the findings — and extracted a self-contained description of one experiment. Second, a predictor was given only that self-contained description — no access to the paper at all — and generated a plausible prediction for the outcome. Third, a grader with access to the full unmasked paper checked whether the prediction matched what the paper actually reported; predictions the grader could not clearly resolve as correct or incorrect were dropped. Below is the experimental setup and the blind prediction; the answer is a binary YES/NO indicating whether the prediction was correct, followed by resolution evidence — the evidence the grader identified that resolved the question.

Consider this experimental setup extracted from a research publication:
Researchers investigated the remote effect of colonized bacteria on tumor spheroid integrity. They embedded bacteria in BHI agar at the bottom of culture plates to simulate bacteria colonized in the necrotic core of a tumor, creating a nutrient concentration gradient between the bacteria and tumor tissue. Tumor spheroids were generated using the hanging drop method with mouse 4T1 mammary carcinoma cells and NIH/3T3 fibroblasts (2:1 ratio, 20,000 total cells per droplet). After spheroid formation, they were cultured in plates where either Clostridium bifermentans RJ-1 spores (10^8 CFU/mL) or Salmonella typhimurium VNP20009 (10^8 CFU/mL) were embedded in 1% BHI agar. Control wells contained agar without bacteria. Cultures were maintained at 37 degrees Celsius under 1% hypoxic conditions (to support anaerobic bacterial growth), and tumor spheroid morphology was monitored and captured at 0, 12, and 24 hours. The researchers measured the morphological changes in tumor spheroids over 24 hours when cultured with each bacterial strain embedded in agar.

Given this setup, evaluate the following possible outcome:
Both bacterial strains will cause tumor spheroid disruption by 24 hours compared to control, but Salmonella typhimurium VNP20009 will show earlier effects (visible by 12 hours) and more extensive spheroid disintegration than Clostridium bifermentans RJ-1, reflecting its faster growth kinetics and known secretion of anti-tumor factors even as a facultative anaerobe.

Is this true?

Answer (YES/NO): NO